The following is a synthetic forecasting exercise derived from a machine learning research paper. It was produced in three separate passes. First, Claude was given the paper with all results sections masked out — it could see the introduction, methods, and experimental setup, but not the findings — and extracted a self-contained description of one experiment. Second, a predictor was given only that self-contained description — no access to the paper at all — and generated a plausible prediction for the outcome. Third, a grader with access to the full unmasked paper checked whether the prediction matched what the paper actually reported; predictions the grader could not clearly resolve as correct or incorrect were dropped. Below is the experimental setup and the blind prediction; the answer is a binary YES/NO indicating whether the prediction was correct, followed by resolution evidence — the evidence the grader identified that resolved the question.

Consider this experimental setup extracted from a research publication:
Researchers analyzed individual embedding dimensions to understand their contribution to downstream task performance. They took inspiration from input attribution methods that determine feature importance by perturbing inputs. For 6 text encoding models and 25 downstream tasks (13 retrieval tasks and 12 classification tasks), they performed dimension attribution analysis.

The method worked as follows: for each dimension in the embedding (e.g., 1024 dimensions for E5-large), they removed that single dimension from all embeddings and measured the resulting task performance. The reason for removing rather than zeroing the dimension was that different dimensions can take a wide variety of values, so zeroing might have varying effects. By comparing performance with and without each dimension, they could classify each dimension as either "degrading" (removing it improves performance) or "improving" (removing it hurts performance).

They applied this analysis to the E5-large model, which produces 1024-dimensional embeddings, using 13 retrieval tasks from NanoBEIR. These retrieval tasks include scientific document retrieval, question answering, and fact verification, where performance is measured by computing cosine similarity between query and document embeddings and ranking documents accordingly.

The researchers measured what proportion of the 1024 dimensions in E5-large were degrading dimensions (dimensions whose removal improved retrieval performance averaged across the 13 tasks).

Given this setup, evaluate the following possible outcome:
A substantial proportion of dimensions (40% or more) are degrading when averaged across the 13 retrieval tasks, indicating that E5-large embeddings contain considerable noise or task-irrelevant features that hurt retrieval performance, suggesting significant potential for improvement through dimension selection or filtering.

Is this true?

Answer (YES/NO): YES